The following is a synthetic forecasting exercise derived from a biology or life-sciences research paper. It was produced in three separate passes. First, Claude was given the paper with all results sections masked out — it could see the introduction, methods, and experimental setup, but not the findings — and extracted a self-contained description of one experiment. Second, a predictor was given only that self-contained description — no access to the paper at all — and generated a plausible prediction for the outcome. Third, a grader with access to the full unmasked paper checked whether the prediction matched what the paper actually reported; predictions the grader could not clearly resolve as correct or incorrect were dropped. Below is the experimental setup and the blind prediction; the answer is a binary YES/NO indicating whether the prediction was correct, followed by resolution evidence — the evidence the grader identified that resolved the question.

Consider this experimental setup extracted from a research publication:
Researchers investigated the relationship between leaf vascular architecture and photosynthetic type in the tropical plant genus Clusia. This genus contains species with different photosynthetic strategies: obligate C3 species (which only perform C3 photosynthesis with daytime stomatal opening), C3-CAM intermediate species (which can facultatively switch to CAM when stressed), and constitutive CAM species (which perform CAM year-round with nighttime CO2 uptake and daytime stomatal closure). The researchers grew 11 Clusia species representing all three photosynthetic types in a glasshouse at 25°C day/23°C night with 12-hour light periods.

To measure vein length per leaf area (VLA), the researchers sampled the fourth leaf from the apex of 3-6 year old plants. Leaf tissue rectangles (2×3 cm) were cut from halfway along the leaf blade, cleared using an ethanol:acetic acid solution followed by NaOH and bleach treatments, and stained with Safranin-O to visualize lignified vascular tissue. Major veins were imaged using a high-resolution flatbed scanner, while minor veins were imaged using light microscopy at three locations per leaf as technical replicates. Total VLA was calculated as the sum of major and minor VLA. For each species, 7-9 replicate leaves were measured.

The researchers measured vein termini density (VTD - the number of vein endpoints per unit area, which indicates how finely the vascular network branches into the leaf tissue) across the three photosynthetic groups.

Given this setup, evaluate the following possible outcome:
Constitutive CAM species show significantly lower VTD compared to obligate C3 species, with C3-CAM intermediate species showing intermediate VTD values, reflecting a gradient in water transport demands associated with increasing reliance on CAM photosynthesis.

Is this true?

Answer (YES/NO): NO